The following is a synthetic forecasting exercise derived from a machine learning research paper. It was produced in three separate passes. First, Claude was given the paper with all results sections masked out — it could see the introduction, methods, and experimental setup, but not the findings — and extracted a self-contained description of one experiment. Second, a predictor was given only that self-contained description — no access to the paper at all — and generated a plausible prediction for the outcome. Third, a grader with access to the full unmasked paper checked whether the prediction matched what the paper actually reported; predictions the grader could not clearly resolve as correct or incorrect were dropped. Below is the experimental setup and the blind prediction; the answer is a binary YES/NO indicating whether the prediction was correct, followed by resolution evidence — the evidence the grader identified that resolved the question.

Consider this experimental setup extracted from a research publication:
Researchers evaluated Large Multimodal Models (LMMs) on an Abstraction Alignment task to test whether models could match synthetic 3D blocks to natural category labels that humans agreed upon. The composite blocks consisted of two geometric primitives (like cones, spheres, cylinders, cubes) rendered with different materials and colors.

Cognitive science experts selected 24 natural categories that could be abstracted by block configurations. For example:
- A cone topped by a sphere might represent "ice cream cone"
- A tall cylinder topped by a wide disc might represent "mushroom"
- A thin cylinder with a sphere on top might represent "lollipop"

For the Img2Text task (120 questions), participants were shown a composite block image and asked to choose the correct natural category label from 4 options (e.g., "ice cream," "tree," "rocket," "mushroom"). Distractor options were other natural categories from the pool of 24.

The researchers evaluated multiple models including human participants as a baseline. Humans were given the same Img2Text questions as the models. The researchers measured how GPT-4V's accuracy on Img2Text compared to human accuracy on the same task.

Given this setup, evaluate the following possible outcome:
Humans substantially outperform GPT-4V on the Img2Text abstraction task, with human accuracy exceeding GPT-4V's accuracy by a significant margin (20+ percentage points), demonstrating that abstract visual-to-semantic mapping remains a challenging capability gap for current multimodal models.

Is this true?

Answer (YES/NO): YES